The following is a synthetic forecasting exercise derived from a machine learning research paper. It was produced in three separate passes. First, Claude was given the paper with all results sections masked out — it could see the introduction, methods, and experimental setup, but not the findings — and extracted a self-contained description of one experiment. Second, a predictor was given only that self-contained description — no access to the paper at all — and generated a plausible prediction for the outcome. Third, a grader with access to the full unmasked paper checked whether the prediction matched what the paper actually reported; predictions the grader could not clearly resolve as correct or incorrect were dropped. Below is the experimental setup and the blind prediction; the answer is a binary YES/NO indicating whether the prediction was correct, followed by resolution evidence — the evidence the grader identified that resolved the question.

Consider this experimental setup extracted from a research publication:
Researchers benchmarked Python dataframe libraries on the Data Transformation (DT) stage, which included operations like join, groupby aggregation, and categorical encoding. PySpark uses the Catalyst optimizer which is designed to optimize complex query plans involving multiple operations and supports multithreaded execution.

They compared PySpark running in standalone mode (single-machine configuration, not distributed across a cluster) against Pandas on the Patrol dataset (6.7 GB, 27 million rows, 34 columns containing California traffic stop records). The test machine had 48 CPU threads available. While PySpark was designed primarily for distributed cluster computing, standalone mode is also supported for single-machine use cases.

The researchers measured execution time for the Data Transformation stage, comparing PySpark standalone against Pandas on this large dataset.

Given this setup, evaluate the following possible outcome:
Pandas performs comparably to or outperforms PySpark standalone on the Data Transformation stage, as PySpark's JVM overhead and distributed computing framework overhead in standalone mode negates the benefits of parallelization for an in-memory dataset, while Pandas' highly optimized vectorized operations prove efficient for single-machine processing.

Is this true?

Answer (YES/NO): NO